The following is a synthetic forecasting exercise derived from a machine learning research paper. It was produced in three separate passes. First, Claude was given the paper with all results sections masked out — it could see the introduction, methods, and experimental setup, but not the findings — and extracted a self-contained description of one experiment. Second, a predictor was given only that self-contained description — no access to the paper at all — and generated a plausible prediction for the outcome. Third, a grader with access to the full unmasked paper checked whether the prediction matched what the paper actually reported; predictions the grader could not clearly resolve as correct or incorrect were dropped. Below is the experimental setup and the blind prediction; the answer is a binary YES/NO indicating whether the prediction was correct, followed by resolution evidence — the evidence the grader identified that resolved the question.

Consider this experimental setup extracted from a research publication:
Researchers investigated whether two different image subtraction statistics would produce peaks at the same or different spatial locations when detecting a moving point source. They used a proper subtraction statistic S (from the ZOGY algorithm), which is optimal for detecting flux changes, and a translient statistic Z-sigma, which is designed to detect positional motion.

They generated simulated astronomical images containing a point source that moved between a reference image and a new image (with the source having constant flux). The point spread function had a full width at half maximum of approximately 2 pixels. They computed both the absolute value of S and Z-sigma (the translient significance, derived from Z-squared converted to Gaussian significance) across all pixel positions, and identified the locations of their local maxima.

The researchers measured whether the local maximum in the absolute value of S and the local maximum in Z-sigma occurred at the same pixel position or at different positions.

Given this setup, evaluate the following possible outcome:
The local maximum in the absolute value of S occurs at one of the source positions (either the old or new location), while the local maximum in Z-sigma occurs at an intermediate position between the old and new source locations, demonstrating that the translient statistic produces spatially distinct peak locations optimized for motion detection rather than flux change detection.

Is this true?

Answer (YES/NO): NO